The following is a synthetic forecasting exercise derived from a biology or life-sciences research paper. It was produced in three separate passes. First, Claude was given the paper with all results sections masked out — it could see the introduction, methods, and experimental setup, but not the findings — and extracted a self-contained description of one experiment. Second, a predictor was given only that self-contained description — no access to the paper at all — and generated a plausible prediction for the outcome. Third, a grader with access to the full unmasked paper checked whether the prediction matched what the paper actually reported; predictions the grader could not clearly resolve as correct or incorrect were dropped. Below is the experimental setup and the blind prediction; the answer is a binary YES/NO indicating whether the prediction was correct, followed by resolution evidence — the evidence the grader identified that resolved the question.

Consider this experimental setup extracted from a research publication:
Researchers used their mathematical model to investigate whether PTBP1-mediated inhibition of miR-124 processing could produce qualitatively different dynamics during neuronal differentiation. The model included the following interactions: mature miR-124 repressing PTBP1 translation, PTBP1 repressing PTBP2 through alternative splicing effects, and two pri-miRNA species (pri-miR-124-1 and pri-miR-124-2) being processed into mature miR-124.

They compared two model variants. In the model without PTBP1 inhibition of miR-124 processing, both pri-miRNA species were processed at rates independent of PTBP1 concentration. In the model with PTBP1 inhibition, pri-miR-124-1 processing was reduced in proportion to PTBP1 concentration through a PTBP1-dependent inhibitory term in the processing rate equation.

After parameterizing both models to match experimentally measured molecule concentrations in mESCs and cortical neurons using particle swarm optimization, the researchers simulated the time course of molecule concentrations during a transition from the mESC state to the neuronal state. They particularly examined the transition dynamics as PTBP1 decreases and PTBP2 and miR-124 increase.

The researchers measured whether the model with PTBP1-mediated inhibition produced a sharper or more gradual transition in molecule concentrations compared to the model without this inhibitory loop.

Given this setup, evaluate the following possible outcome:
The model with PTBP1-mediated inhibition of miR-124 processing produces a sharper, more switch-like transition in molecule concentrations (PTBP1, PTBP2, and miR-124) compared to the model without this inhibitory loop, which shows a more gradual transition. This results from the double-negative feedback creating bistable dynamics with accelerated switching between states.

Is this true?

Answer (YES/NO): YES